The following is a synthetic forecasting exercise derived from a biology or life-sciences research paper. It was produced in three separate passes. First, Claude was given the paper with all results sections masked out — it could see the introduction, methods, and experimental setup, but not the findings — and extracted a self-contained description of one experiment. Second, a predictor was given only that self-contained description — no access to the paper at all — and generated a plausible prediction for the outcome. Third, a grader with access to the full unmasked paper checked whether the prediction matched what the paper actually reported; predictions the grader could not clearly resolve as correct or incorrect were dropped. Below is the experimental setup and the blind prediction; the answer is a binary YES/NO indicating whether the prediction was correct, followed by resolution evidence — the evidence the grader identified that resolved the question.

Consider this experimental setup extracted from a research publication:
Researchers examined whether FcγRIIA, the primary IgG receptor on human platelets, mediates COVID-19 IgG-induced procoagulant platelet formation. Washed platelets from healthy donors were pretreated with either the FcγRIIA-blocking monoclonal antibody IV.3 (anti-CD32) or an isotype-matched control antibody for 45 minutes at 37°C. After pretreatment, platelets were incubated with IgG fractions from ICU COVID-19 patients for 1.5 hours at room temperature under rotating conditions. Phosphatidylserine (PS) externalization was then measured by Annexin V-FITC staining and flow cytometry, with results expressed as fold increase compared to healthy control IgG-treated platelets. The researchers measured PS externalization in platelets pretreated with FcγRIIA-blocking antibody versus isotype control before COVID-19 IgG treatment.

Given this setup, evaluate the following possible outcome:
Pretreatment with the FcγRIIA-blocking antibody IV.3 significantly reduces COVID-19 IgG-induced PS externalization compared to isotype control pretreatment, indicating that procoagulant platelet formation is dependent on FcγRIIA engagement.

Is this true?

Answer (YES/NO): YES